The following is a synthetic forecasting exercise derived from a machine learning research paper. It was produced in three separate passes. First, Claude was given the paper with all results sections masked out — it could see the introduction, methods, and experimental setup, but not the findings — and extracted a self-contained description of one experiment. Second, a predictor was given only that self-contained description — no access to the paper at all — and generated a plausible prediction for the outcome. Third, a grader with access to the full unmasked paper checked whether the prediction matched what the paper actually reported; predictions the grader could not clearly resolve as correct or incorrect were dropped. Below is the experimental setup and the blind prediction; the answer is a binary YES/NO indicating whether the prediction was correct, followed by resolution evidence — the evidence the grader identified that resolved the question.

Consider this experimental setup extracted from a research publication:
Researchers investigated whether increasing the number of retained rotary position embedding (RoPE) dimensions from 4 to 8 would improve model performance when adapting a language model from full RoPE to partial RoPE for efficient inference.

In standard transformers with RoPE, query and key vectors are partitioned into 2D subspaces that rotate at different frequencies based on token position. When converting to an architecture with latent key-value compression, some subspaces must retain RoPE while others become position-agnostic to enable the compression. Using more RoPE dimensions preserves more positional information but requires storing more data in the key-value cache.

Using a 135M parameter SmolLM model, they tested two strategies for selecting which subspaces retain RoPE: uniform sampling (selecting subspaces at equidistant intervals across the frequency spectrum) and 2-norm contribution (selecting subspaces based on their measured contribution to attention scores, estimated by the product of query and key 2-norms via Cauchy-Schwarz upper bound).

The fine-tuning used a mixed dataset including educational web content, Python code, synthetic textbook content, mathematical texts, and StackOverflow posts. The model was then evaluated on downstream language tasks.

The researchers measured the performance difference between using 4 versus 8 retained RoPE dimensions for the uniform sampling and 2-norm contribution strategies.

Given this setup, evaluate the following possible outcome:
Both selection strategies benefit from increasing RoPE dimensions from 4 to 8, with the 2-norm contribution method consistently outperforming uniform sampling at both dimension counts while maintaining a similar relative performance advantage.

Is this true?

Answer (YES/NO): NO